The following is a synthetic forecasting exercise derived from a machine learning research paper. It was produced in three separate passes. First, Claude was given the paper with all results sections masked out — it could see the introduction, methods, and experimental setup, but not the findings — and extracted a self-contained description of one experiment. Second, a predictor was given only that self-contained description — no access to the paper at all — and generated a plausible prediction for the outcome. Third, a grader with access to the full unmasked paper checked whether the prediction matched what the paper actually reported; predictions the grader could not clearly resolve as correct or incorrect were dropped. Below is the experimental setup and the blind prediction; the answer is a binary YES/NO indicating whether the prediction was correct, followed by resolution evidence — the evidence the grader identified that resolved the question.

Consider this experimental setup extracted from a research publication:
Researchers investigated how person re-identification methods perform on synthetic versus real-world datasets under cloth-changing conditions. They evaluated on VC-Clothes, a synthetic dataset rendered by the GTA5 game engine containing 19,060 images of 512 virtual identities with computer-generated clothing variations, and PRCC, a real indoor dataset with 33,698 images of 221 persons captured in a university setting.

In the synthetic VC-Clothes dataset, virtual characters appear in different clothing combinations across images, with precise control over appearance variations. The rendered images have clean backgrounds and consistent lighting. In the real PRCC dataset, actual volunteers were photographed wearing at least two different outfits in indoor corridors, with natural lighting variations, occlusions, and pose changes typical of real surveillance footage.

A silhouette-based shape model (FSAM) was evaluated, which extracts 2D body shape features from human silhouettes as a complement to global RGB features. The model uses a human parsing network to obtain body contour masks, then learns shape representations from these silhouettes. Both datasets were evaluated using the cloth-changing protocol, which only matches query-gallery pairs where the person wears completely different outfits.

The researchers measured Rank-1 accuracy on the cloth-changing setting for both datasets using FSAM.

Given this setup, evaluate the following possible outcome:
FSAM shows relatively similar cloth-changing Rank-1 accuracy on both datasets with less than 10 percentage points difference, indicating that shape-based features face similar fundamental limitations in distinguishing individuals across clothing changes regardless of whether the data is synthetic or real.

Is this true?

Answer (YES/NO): NO